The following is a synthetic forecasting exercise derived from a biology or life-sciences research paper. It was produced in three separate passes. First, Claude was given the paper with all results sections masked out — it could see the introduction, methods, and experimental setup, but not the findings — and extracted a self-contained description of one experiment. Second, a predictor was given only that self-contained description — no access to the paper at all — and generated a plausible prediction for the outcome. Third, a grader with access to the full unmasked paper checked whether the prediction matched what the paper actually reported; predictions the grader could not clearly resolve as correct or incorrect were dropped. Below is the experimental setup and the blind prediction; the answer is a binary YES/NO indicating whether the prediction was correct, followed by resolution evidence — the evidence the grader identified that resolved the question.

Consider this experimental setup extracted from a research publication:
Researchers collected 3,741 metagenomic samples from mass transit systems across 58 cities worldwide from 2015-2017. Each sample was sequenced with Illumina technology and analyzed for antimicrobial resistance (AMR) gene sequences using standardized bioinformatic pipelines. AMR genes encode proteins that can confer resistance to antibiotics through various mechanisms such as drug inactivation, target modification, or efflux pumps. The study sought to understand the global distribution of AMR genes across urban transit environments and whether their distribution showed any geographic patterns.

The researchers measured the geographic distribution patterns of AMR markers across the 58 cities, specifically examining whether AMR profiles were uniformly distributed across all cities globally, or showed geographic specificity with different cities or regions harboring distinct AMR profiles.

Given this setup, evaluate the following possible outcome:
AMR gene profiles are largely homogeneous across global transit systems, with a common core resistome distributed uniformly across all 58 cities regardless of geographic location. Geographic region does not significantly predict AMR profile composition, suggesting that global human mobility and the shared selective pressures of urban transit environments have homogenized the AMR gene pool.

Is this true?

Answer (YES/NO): NO